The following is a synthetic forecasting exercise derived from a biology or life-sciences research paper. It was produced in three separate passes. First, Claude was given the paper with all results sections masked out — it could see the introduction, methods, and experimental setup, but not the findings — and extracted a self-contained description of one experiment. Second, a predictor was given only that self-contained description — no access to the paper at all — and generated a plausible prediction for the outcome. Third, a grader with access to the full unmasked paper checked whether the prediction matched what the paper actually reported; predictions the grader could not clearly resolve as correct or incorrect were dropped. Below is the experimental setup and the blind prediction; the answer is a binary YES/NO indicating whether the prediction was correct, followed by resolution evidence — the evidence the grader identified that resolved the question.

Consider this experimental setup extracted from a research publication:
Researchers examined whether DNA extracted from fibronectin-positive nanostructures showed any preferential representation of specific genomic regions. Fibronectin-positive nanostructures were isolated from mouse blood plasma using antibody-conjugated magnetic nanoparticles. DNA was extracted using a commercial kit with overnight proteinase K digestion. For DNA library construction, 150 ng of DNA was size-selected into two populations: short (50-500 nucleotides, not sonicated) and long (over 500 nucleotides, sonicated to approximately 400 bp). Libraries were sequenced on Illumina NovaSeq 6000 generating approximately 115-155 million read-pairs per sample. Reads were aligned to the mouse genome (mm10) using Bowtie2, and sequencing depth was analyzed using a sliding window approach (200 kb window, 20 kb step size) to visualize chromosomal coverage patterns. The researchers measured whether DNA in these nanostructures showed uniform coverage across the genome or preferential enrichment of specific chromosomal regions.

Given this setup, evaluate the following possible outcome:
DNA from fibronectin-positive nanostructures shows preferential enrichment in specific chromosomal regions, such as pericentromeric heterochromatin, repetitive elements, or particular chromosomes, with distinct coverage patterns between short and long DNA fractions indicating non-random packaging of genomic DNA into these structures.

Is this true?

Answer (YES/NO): NO